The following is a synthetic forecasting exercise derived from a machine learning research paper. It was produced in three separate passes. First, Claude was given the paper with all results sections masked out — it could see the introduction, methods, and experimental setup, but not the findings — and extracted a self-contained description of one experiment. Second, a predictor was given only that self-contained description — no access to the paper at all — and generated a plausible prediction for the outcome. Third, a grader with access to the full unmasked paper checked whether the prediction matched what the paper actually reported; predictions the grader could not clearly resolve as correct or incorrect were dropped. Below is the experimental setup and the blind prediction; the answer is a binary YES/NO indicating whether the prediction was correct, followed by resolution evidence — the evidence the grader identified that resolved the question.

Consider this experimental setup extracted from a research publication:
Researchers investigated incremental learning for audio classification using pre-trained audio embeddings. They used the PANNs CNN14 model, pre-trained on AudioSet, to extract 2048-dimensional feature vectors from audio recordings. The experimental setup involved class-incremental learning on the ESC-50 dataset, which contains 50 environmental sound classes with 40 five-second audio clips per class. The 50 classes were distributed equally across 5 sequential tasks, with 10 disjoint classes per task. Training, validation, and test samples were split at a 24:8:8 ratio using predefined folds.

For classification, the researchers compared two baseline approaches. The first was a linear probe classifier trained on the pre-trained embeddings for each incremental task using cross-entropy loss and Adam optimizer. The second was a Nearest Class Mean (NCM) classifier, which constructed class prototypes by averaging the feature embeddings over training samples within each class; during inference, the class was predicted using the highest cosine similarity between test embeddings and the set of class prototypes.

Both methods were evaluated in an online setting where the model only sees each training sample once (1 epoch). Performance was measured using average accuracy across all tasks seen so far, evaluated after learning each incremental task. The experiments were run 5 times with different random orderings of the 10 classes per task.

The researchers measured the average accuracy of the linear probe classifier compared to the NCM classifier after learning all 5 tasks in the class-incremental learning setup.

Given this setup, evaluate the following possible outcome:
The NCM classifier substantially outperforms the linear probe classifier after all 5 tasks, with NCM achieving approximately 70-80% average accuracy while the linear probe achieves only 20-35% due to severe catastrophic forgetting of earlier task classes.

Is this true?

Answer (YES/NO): NO